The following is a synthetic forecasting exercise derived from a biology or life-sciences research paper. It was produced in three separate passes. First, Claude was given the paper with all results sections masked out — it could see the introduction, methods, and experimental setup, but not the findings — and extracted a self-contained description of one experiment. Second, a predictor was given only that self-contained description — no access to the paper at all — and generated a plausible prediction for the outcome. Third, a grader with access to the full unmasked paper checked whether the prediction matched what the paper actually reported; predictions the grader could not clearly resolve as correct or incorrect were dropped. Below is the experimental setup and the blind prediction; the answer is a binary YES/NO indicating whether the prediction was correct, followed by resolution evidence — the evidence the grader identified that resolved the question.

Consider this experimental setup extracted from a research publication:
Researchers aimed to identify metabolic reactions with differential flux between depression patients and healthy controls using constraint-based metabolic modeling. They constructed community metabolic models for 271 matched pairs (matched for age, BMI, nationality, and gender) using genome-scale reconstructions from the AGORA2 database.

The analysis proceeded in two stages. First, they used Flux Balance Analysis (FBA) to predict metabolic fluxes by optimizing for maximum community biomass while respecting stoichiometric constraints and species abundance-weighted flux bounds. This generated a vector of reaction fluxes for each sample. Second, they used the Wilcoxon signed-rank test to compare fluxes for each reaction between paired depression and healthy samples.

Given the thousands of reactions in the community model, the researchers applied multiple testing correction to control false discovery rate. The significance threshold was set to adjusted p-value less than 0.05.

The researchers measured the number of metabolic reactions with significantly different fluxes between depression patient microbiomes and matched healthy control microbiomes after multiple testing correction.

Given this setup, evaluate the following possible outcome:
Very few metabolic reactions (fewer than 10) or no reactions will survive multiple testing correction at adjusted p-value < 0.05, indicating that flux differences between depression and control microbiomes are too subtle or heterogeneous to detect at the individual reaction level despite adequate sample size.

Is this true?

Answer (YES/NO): NO